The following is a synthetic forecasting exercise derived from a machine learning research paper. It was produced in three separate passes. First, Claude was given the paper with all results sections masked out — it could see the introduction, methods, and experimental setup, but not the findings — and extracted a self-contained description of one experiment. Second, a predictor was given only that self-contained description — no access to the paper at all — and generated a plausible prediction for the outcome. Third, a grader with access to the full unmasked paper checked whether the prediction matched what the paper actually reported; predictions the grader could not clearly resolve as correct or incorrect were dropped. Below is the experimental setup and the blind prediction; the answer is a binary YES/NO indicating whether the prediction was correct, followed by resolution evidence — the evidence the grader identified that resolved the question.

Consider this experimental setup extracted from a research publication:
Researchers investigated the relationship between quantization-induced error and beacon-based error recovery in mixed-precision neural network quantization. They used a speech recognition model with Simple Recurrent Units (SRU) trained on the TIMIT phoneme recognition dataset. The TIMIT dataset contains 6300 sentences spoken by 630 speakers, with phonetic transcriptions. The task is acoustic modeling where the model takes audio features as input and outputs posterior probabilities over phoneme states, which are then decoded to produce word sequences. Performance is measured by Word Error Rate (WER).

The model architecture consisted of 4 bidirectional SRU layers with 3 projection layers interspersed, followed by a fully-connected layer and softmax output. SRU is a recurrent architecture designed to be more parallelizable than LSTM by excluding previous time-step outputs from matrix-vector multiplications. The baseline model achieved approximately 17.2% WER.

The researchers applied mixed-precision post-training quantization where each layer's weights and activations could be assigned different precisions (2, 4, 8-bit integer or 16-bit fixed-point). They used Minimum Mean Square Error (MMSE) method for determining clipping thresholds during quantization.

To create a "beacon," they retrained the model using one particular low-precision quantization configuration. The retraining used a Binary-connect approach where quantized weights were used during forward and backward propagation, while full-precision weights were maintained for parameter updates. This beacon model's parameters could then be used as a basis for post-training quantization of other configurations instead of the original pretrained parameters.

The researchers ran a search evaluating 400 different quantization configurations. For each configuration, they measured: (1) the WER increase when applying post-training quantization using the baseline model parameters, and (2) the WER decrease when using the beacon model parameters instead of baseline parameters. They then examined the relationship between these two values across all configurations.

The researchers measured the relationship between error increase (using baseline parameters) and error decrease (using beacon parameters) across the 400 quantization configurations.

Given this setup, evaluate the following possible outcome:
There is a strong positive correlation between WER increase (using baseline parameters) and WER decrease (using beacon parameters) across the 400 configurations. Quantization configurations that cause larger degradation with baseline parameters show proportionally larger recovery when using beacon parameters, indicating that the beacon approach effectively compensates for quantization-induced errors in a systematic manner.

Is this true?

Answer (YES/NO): YES